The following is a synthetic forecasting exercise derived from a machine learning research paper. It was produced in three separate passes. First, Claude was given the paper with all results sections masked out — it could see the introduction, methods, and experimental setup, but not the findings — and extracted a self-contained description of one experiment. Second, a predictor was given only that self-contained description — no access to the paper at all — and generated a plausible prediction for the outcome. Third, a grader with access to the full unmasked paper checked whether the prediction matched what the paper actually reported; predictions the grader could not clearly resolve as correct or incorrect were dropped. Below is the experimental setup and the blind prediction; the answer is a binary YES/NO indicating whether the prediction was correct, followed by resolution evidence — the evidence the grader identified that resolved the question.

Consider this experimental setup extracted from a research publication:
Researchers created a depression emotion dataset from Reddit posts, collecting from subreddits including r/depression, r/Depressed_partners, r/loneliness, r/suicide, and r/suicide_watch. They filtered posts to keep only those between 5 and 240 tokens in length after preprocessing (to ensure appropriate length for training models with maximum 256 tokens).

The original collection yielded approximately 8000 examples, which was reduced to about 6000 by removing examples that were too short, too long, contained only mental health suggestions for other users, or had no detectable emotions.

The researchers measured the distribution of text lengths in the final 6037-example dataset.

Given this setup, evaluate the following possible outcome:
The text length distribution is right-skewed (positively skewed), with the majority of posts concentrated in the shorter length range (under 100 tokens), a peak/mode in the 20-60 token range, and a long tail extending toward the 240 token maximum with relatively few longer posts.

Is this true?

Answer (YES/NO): NO